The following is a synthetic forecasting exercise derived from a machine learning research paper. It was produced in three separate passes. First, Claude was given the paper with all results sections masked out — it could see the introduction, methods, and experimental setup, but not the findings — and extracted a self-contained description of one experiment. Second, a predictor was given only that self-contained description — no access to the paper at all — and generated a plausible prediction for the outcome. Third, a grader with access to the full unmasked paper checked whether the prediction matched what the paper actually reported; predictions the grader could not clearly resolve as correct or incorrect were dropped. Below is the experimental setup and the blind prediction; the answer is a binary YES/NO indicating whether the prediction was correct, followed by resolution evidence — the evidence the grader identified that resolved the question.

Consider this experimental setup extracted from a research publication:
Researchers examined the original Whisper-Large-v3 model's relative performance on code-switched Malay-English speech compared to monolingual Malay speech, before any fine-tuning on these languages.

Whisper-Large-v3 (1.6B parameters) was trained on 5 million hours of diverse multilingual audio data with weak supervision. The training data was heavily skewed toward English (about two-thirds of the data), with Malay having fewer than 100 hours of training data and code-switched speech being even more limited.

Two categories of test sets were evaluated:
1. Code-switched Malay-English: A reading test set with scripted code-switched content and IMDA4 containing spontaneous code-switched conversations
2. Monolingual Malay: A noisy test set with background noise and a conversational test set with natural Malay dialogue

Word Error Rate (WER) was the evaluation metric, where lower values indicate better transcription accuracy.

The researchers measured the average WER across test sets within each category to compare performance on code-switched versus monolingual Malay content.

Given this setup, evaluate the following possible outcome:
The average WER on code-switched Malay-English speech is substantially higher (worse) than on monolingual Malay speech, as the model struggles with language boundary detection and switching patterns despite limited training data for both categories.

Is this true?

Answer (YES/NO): NO